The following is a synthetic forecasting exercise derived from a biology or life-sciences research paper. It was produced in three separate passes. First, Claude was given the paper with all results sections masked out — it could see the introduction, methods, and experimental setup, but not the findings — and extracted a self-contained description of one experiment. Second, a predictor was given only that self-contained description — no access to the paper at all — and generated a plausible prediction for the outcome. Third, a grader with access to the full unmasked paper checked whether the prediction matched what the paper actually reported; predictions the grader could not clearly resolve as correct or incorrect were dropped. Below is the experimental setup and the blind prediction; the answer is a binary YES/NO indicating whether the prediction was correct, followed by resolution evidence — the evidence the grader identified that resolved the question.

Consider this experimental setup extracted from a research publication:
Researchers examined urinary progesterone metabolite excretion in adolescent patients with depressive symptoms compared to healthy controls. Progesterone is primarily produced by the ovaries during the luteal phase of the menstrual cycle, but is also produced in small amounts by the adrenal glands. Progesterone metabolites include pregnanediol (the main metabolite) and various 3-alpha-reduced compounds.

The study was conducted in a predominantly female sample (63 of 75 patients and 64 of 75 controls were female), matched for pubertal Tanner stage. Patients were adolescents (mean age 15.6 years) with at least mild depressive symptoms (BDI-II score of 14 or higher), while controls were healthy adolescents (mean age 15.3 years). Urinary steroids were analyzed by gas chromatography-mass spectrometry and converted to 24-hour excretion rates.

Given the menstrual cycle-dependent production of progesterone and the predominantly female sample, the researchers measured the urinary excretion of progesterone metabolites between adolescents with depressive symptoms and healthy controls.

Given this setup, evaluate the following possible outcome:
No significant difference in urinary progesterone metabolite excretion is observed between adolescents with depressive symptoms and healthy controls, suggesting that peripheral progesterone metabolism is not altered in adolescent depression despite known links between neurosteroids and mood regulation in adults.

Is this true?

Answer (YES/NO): NO